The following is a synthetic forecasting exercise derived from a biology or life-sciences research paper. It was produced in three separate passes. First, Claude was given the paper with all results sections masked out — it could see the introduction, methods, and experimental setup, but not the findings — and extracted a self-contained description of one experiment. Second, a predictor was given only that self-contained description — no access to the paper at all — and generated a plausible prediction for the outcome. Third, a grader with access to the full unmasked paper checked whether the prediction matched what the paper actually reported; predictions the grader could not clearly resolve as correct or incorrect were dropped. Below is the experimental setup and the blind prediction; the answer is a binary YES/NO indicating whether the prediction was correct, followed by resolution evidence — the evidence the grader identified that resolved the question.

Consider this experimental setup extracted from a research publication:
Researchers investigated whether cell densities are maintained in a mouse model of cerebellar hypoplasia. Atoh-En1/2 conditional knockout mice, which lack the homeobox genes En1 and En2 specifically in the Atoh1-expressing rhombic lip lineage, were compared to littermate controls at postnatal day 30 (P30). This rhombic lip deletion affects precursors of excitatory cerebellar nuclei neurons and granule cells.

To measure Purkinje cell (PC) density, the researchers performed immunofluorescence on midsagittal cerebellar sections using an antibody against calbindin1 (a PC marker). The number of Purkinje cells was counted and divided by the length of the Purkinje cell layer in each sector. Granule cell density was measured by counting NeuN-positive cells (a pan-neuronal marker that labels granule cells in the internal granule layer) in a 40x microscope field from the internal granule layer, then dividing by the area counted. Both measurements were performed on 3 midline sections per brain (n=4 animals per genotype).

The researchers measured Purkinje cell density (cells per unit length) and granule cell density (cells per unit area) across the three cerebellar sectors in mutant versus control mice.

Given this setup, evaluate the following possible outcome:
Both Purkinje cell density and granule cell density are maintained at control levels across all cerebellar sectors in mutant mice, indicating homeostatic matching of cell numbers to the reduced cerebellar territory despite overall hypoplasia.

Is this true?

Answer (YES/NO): YES